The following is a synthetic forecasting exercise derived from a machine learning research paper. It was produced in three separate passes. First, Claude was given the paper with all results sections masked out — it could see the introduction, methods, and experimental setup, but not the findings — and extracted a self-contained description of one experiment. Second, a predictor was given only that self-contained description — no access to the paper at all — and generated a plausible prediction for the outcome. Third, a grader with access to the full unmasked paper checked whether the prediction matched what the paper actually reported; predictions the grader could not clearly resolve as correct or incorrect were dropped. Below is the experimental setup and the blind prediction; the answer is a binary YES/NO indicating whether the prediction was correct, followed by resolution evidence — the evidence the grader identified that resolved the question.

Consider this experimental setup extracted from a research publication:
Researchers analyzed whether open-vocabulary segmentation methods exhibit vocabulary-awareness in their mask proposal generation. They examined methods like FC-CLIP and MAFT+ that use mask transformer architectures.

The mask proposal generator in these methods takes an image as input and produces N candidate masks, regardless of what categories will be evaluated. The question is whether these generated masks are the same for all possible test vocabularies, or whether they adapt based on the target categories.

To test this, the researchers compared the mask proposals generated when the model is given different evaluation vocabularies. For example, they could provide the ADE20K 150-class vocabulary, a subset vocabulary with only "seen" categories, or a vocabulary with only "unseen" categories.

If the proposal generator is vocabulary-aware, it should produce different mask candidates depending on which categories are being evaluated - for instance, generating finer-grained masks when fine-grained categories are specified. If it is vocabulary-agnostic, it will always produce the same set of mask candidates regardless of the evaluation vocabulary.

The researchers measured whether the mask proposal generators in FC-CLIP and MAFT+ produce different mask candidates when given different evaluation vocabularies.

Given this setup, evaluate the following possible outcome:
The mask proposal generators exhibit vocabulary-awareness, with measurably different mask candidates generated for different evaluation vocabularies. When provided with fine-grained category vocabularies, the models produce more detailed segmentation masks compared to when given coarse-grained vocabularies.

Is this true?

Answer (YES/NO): NO